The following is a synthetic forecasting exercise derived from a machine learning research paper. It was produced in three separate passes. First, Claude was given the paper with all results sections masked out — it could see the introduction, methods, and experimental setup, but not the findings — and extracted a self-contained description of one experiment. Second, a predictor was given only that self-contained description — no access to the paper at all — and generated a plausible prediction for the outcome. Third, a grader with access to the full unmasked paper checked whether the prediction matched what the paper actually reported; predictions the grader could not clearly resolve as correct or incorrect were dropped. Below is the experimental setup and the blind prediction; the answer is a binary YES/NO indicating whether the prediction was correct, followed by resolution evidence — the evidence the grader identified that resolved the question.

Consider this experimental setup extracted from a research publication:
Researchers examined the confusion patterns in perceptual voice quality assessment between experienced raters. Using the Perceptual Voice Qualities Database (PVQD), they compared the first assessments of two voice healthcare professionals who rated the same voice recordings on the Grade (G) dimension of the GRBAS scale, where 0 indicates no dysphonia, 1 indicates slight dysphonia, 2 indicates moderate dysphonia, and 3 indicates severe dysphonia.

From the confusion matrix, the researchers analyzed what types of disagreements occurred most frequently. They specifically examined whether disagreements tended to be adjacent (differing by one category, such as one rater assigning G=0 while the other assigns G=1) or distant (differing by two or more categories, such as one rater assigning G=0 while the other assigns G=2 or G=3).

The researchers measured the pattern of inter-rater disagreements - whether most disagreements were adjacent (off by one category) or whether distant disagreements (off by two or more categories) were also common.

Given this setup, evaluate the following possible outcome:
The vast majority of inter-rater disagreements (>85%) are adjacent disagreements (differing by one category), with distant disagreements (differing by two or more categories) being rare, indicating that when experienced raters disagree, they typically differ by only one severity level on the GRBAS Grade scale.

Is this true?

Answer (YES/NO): YES